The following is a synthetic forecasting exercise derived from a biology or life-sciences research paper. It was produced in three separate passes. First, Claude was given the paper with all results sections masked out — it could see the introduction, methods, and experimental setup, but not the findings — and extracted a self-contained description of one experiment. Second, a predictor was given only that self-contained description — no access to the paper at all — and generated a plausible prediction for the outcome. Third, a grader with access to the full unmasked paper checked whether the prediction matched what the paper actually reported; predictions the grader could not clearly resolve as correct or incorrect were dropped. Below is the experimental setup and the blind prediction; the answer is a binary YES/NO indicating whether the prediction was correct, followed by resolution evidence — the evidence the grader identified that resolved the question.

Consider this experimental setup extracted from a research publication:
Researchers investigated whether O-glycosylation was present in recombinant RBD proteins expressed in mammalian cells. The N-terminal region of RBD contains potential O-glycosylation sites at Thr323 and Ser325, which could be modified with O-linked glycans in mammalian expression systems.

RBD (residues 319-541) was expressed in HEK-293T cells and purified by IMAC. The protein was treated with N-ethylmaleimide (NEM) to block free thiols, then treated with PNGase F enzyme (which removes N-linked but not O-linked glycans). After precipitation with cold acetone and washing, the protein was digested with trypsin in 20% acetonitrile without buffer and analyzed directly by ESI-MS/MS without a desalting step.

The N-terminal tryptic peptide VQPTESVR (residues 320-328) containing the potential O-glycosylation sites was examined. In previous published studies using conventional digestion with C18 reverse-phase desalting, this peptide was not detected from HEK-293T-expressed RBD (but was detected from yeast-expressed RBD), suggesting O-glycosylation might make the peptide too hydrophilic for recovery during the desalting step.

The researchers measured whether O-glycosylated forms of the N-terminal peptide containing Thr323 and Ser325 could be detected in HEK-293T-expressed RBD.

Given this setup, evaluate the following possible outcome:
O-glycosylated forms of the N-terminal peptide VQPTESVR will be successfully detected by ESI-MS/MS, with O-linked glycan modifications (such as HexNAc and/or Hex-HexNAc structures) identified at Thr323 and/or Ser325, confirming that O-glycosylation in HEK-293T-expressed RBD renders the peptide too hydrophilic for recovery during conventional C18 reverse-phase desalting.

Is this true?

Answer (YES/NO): YES